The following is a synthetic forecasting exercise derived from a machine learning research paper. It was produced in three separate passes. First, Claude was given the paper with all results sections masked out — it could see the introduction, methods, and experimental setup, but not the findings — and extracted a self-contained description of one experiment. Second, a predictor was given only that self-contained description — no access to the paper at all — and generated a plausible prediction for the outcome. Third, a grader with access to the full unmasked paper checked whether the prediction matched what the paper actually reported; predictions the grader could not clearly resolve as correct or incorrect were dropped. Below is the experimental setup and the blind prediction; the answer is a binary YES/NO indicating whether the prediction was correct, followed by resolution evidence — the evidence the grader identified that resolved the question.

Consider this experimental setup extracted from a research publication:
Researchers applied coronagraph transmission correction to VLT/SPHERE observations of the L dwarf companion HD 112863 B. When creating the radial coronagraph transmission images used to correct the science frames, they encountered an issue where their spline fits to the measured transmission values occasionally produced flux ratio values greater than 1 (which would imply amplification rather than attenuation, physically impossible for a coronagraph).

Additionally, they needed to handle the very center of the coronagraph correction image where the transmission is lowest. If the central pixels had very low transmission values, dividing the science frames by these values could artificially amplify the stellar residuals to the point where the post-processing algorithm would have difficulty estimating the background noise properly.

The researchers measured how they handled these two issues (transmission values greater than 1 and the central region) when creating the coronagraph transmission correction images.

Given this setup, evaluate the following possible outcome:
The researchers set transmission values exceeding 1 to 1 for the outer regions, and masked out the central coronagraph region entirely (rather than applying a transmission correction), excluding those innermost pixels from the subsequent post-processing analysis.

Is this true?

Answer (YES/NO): NO